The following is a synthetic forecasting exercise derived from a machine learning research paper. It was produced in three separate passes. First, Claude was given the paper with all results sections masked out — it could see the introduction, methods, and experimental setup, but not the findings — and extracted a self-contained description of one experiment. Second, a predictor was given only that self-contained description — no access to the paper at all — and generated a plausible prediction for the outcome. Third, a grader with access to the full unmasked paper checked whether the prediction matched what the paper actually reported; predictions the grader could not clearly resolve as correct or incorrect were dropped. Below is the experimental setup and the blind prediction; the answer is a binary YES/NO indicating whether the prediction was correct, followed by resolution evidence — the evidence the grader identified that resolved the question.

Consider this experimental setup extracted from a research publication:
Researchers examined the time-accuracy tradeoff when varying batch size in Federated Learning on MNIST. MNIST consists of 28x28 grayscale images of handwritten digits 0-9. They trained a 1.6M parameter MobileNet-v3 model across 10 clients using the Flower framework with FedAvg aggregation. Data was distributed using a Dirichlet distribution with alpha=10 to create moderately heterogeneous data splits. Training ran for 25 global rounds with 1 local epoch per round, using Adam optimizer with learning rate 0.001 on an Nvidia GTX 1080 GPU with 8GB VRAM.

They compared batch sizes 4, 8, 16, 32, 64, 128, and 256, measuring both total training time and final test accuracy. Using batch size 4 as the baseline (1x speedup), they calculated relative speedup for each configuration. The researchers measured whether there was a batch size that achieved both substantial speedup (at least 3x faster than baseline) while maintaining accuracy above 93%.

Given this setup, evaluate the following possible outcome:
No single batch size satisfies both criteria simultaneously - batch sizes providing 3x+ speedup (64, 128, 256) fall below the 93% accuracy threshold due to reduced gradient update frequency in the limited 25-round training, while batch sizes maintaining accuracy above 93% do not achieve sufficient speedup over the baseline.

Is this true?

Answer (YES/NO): NO